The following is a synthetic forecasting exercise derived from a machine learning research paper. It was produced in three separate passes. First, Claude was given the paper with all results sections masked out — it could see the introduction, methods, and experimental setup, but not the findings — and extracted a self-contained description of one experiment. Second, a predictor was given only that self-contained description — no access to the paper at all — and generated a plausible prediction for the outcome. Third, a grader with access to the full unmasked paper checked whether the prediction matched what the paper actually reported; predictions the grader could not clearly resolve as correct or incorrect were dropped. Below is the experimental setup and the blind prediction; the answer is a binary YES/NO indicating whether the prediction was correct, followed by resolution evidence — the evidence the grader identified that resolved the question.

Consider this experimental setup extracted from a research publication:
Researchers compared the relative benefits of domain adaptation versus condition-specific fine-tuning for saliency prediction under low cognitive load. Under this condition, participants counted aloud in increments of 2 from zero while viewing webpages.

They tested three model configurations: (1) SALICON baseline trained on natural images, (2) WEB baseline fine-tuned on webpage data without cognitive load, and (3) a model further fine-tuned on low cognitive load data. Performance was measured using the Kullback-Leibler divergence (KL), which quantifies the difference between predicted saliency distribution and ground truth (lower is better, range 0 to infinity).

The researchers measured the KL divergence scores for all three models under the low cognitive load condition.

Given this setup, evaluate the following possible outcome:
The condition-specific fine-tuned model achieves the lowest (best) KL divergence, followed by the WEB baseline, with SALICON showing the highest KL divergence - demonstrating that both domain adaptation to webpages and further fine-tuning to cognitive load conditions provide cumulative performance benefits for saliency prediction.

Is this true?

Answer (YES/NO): YES